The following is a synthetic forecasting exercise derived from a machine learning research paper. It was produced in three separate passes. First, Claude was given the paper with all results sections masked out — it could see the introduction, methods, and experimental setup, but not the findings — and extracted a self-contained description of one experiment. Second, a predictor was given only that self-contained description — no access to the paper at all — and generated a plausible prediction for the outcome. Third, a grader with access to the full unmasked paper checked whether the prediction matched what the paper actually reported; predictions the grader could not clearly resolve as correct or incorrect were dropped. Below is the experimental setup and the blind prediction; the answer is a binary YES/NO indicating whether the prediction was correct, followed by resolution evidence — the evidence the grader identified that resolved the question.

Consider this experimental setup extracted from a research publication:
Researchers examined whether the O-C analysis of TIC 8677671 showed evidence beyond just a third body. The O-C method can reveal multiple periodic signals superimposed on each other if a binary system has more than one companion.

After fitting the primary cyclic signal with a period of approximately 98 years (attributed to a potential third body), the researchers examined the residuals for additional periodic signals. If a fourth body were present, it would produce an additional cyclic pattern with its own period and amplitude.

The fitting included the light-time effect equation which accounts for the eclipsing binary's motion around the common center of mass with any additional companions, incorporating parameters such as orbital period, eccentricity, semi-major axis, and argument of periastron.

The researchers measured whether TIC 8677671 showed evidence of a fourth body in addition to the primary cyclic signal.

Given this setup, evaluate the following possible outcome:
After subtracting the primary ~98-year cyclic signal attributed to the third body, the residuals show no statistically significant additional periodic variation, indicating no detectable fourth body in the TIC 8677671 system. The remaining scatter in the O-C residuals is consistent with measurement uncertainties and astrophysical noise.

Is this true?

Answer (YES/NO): NO